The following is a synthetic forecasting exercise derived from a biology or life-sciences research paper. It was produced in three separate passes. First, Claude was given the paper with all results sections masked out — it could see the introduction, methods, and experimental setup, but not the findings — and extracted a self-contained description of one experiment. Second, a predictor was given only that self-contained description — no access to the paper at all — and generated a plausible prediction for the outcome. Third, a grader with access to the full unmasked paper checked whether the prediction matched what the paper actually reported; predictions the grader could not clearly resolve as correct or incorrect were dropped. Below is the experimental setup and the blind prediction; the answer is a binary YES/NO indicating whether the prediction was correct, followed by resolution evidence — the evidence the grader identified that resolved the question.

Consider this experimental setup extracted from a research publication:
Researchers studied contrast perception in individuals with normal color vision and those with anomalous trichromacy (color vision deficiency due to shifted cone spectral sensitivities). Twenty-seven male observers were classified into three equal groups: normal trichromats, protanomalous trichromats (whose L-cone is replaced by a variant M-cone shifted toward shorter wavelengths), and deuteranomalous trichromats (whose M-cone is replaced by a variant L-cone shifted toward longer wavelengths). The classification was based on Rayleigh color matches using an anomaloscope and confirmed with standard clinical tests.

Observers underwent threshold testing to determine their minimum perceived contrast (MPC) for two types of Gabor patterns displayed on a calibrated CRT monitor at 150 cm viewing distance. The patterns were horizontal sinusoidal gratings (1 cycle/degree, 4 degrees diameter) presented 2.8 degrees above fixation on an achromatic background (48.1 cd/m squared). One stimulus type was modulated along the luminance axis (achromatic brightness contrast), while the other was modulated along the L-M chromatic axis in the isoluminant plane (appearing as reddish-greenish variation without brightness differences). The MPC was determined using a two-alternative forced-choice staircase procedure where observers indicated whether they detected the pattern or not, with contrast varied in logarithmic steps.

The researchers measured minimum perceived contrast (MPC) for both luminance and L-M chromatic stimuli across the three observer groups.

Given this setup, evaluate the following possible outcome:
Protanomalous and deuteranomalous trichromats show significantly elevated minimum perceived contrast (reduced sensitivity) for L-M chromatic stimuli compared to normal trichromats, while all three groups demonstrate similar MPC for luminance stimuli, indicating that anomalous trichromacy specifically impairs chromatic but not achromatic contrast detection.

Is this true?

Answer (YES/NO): YES